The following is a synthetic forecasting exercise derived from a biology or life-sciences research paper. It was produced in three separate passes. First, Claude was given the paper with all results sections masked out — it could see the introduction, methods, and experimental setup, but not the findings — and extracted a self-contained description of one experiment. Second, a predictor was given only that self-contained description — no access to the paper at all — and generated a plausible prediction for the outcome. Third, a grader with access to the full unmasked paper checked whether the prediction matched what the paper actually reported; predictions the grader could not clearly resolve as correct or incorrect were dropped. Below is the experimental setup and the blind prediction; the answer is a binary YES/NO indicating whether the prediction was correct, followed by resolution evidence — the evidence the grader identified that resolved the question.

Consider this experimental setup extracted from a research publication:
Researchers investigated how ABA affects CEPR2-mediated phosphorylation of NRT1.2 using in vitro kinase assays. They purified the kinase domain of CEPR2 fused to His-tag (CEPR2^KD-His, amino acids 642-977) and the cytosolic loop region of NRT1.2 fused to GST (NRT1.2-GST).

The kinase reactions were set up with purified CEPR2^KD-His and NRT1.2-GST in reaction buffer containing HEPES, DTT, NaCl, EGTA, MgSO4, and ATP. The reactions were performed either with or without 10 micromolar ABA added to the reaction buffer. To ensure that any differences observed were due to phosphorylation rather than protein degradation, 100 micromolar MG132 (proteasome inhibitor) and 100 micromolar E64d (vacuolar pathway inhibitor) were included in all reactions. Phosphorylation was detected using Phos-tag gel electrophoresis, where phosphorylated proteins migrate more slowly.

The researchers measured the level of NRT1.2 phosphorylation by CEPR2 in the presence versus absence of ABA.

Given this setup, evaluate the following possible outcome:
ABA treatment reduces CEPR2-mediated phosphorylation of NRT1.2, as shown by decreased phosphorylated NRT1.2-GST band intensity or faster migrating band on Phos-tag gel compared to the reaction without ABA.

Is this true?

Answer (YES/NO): YES